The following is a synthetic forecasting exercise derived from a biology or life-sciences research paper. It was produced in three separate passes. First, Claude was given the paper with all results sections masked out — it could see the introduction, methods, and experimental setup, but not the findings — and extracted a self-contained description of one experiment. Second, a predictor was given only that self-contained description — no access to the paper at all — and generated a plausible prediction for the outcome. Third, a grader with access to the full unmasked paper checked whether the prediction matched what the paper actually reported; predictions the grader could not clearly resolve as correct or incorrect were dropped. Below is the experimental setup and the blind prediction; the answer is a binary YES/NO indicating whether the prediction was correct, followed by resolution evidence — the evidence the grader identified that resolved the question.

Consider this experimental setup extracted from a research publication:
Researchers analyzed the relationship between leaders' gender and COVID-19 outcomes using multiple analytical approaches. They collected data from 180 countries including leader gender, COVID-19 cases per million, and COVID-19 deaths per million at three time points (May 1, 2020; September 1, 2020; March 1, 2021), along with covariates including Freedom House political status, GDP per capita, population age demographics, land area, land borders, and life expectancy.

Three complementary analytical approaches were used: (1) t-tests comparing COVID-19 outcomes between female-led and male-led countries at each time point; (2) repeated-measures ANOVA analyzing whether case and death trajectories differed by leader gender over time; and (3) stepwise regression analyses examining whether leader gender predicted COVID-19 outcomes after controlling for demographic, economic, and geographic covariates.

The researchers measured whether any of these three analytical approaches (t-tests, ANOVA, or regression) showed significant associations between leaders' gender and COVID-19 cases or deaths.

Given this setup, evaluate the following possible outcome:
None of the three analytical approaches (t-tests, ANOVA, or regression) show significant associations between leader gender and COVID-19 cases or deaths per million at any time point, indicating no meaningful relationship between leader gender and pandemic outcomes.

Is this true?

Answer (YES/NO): YES